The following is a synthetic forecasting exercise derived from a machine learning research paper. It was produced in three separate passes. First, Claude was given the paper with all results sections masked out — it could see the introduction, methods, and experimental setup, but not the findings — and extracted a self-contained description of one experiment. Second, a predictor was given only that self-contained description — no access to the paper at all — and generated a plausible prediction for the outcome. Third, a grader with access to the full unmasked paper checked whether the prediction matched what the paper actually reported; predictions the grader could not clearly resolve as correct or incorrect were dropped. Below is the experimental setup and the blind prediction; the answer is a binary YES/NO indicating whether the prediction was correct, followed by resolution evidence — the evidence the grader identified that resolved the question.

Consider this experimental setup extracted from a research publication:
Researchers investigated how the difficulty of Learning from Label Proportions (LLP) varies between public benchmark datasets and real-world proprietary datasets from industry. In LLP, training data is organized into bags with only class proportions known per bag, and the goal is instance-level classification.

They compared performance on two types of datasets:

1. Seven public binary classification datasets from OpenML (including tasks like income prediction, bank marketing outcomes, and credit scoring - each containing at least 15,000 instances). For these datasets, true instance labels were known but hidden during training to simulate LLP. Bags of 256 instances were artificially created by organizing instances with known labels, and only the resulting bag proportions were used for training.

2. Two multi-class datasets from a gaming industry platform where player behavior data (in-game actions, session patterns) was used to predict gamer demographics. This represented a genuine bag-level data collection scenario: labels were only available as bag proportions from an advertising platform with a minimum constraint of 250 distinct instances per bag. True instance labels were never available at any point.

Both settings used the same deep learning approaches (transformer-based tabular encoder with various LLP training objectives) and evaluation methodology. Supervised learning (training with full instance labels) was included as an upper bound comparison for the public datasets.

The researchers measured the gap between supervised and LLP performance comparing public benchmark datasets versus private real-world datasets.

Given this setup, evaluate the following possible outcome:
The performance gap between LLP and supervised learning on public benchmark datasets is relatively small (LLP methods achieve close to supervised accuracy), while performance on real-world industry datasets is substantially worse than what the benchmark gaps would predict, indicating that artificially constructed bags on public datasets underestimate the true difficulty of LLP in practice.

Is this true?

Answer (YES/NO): NO